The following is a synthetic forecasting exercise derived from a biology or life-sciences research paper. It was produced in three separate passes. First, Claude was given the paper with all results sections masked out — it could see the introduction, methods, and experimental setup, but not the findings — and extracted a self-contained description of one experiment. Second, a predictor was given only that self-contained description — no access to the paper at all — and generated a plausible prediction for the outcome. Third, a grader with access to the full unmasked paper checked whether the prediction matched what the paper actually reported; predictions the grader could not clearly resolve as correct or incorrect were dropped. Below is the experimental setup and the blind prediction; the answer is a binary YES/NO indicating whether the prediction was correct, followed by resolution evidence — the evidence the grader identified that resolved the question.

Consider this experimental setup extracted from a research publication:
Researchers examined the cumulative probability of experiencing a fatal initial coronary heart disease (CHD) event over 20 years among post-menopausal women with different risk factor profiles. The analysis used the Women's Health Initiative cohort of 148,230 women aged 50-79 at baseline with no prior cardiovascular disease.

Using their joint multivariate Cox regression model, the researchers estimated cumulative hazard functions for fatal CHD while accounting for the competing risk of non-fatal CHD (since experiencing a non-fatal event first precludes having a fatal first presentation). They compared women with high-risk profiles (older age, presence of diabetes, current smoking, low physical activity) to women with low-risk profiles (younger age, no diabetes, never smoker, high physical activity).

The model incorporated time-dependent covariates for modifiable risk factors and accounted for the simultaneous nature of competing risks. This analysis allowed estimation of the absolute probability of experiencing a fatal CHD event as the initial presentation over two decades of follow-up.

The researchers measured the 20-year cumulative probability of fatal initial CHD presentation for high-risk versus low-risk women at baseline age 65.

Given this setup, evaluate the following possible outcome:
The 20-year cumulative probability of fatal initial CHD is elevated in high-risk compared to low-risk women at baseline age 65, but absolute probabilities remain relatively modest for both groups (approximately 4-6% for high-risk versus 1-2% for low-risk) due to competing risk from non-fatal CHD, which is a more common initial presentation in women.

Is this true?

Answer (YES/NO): NO